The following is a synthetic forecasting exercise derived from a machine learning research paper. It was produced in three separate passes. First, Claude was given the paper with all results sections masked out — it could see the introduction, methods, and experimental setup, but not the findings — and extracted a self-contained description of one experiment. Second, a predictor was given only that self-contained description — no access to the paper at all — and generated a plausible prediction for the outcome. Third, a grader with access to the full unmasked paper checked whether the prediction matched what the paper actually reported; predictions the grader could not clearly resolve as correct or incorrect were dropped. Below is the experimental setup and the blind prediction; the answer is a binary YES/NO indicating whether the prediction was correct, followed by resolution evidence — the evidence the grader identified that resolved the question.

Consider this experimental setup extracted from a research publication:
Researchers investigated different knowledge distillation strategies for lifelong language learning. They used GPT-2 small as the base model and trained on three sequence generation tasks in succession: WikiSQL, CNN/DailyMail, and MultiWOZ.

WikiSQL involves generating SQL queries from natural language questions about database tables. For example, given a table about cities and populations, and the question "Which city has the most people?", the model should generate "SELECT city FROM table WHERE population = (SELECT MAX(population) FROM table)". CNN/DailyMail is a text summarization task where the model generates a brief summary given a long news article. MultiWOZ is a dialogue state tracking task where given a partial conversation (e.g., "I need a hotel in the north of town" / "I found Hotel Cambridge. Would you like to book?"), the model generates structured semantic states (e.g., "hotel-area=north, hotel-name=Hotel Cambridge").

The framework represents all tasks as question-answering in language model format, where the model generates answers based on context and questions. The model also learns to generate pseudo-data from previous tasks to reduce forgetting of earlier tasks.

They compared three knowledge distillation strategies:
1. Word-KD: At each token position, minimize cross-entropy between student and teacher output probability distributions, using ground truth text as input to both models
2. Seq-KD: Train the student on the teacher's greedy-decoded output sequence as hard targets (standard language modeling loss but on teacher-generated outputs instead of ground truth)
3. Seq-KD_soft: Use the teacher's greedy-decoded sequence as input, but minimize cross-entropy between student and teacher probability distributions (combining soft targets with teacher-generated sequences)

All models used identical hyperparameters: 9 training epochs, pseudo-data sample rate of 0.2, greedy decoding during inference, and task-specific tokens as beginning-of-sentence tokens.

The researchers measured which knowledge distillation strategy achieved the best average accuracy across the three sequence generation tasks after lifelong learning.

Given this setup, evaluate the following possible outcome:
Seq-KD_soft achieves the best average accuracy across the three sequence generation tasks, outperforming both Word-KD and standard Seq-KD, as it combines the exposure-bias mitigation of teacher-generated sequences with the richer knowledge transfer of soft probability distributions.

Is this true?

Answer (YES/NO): YES